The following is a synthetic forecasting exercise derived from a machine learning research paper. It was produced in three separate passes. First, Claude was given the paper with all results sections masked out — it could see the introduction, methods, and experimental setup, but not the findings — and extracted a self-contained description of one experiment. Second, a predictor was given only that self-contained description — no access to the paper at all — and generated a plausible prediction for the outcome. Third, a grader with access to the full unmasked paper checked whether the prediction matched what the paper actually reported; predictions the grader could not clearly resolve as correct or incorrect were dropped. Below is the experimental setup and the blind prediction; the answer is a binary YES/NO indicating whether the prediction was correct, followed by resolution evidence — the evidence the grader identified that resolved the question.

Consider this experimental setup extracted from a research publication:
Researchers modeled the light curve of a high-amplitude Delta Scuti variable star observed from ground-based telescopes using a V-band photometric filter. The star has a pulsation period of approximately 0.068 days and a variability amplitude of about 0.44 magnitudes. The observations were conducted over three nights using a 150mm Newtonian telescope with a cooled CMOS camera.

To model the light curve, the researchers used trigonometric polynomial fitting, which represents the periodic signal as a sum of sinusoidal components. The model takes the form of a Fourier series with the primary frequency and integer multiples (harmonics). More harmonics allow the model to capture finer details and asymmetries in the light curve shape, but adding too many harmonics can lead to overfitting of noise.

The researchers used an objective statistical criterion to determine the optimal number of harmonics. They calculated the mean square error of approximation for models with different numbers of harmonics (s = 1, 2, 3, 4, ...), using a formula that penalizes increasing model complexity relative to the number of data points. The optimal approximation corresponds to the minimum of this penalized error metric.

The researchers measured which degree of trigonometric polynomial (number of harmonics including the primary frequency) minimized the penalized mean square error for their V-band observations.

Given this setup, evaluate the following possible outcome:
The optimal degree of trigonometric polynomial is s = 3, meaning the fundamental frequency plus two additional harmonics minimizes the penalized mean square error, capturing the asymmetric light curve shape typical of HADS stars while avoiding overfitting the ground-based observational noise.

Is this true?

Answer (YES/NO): YES